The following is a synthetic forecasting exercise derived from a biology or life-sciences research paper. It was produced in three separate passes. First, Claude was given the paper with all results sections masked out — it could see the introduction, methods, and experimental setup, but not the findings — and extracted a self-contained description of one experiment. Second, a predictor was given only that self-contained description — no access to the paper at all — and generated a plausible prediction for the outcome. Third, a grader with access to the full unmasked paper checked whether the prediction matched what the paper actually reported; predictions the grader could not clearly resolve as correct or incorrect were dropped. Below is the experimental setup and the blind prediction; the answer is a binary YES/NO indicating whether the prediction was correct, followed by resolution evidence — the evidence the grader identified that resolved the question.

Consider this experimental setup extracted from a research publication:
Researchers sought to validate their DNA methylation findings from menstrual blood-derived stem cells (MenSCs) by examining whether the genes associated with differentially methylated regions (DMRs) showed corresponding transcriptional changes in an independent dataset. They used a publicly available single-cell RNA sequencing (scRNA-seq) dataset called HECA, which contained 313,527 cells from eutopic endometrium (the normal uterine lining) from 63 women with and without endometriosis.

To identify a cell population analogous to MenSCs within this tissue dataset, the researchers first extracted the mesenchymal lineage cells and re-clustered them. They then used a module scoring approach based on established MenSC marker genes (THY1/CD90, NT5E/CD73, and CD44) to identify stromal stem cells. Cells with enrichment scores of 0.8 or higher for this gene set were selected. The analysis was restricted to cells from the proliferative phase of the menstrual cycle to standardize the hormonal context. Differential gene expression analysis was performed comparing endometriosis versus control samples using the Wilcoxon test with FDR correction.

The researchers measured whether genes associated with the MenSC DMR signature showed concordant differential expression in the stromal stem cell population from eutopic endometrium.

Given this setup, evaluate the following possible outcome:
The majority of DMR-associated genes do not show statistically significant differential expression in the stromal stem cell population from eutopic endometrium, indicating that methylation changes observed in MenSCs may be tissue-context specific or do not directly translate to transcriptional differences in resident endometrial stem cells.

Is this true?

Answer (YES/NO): NO